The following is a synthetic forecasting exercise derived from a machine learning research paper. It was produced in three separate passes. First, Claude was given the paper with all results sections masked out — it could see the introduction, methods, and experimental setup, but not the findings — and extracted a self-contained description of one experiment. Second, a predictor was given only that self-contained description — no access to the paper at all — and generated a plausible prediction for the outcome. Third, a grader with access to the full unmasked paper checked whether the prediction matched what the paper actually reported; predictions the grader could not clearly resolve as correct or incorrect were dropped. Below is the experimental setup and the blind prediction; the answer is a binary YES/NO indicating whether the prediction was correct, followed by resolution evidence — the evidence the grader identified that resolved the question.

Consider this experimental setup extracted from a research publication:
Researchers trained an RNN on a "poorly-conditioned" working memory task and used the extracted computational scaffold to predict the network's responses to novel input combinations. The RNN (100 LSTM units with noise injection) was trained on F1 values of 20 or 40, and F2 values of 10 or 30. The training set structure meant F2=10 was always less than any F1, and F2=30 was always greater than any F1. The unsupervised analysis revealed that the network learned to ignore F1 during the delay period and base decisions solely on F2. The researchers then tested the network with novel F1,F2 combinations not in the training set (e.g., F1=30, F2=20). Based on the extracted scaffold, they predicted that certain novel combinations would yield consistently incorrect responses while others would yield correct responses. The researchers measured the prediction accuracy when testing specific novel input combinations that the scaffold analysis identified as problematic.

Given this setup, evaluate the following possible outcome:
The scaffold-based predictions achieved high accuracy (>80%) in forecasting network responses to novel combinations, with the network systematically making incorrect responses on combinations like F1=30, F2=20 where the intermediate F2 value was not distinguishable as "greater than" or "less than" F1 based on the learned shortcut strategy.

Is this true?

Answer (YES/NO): NO